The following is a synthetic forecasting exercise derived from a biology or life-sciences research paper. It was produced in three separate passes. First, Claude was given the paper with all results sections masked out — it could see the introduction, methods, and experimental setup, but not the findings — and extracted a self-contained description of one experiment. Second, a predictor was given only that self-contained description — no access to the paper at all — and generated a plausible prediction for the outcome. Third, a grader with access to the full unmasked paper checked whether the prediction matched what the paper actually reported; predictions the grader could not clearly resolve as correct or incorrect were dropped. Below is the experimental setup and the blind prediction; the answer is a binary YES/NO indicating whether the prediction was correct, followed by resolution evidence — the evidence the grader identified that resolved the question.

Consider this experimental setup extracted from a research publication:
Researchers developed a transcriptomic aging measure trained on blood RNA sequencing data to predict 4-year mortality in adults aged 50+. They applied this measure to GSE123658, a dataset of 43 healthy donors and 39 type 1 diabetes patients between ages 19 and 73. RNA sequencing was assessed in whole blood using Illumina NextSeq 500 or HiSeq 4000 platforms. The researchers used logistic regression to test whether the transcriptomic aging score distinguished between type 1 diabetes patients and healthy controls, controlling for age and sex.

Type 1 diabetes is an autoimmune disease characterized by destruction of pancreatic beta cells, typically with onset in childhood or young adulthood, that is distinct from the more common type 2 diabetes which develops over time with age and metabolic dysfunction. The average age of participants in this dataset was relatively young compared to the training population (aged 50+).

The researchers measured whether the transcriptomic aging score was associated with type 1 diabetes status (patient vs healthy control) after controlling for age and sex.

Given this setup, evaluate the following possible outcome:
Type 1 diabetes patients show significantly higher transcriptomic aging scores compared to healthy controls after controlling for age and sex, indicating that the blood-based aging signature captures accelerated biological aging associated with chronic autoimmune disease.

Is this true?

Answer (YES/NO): YES